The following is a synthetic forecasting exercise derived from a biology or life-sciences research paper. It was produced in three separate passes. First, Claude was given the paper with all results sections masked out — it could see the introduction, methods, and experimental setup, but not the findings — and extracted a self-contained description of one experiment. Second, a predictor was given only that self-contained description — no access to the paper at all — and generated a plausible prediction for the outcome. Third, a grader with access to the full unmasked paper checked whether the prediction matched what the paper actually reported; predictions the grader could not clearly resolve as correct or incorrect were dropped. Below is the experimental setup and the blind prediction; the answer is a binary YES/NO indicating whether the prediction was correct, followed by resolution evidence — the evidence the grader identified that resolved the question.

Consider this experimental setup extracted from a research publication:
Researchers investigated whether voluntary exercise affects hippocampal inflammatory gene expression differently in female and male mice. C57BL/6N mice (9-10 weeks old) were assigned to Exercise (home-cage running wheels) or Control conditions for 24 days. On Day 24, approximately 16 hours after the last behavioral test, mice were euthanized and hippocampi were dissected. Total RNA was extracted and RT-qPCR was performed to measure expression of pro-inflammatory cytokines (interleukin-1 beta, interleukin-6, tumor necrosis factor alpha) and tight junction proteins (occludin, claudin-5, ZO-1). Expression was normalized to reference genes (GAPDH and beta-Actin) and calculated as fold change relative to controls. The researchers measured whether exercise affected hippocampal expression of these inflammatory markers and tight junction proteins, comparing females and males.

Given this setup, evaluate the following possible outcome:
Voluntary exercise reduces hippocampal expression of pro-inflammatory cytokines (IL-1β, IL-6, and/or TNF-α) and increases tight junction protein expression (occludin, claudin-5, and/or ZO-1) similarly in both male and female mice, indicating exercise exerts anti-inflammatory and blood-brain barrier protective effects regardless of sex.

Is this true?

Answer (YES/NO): NO